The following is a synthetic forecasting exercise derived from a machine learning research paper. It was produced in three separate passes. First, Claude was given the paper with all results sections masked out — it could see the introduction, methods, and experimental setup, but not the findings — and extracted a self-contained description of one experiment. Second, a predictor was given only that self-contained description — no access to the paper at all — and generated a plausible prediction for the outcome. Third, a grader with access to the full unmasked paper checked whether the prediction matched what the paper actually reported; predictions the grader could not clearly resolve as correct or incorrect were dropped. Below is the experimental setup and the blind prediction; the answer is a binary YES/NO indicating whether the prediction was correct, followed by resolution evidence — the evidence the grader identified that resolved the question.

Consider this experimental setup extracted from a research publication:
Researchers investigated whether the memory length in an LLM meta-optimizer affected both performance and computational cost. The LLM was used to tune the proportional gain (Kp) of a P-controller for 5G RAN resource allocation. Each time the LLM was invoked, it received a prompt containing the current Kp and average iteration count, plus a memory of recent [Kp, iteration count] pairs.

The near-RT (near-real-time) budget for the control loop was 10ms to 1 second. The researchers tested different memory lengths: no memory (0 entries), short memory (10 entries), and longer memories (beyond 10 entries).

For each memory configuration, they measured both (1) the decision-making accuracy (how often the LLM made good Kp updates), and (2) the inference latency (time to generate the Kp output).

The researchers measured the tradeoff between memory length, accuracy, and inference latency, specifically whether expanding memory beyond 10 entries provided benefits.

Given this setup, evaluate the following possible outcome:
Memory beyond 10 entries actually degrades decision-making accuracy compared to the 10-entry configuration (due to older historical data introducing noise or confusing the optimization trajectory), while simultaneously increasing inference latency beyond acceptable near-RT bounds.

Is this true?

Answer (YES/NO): NO